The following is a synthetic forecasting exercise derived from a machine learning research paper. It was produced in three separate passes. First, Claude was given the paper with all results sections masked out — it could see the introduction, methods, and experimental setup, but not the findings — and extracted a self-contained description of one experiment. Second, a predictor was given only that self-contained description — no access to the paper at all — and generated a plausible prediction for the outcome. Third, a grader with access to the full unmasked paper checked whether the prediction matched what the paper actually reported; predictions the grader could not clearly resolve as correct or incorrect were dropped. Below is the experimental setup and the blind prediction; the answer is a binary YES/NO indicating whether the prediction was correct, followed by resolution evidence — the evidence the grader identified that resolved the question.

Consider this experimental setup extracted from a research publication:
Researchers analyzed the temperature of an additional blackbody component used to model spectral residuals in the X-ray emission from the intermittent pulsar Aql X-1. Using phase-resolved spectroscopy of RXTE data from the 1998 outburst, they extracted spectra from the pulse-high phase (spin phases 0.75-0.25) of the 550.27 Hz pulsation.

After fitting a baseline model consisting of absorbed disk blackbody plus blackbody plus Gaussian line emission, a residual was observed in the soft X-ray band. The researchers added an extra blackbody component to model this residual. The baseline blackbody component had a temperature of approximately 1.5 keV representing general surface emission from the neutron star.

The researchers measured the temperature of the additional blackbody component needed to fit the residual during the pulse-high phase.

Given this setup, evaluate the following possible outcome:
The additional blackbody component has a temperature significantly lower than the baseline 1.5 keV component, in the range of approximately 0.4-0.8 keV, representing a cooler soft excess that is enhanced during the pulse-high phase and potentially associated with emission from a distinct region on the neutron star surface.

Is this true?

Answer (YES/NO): NO